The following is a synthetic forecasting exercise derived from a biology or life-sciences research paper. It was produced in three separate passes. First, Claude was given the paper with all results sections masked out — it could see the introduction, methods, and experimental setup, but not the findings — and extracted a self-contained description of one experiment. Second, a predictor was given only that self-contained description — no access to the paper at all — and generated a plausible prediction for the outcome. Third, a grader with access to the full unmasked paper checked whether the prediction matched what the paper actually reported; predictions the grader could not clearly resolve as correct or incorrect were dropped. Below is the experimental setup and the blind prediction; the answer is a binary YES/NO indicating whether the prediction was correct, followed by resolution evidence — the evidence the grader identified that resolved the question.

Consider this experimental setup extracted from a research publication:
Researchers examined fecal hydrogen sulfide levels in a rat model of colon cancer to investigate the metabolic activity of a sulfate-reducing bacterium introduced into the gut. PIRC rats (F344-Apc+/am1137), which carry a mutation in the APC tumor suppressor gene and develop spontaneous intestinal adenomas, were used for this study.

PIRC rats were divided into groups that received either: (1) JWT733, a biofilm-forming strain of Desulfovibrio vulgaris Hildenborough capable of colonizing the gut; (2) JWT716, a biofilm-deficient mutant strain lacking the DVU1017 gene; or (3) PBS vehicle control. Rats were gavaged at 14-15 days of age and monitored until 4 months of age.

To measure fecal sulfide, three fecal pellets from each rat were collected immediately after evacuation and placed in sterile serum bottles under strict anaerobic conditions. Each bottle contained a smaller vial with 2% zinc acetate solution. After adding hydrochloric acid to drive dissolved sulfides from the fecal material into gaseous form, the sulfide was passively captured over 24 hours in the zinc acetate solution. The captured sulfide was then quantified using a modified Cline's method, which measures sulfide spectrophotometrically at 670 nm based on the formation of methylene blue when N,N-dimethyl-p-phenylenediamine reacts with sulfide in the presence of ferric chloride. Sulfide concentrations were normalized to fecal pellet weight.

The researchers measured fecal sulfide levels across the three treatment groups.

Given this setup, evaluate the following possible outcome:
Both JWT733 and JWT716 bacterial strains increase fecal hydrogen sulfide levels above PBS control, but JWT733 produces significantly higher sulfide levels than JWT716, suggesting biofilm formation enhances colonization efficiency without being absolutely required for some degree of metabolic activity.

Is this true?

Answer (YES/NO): NO